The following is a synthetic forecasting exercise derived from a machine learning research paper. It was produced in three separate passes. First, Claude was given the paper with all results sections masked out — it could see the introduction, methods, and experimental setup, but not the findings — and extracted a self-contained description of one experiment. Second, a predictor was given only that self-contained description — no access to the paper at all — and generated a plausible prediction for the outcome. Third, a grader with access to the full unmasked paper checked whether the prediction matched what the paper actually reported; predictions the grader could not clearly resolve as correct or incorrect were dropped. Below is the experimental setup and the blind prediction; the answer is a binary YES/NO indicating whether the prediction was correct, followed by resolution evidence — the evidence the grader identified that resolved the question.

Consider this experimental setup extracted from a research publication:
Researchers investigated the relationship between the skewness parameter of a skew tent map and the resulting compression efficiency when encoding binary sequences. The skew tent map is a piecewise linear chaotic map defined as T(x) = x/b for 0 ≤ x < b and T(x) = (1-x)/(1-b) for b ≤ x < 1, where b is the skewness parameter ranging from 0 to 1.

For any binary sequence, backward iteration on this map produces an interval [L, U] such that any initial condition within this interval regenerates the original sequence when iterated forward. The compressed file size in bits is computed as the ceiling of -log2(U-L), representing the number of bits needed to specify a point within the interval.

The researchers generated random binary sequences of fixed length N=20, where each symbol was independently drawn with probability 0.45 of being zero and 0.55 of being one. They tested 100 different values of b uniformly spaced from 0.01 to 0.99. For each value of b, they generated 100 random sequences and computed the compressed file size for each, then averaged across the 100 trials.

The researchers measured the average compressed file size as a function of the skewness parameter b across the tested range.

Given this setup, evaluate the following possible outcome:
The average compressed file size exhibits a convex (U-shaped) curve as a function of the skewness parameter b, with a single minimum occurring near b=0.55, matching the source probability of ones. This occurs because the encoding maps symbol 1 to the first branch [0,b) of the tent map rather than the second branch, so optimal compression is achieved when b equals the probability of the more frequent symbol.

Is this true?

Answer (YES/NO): NO